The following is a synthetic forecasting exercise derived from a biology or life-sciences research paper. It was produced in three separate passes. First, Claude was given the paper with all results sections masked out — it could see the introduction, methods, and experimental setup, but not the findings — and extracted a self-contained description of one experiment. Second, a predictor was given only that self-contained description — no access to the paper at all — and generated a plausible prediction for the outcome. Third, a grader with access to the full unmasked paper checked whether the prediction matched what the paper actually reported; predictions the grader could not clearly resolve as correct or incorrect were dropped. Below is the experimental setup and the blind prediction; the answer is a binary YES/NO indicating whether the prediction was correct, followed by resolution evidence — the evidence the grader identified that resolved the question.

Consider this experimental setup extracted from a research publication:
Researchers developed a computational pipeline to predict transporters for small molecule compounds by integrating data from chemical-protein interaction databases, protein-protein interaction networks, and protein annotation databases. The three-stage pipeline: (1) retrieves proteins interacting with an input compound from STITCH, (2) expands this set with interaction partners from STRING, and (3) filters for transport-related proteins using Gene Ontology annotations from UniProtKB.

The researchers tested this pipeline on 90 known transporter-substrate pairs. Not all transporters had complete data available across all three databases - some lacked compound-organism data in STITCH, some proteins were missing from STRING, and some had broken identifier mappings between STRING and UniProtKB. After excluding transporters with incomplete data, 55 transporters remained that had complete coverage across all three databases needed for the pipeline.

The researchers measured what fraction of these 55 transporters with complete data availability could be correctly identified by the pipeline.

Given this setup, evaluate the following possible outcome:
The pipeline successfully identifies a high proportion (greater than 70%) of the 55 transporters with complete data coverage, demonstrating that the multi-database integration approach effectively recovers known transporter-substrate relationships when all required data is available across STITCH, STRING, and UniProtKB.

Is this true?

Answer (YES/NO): YES